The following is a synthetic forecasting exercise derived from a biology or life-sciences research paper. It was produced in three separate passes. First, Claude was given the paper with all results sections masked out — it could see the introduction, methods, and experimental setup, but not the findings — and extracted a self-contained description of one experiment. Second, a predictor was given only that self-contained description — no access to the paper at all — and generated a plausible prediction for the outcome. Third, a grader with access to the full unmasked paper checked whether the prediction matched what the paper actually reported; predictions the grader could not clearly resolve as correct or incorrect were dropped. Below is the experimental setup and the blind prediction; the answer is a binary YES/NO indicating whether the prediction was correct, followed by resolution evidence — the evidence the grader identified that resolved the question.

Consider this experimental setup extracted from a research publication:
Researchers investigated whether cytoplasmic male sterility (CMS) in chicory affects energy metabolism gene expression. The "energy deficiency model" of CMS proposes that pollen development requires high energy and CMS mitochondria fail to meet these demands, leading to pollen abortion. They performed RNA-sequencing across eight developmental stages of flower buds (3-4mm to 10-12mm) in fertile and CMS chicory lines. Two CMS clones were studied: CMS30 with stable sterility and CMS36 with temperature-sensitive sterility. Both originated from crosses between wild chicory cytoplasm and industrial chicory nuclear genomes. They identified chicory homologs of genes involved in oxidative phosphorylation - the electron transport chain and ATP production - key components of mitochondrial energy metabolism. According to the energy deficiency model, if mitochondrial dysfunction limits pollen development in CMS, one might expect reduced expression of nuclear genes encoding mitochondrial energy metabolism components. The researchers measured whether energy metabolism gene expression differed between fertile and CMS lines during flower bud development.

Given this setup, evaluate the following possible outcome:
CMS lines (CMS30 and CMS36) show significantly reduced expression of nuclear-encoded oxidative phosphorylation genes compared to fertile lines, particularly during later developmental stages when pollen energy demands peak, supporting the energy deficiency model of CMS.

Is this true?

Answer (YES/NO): YES